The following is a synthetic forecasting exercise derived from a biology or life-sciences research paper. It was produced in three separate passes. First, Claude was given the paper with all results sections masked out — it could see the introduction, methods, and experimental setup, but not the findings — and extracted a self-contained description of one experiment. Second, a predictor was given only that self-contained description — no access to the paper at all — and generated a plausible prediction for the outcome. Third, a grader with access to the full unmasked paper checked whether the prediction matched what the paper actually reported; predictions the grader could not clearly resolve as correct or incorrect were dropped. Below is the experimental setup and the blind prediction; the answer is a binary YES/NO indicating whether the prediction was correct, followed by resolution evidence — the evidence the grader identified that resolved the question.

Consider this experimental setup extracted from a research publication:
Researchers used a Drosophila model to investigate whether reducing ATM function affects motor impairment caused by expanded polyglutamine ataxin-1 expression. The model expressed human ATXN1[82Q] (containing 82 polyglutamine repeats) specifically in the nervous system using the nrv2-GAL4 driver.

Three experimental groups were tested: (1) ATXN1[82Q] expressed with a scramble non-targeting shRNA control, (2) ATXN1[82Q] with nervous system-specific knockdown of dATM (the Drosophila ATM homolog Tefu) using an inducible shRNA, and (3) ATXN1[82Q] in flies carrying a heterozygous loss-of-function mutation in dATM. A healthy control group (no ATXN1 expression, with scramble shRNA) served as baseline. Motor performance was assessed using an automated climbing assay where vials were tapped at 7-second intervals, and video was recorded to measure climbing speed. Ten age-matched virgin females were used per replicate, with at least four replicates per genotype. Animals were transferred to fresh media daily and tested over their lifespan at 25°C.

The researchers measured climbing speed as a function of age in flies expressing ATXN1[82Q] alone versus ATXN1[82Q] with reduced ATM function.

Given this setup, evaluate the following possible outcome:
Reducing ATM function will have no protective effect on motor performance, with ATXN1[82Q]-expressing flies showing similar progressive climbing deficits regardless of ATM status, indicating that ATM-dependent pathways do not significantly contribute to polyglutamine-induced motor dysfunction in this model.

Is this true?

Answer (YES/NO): NO